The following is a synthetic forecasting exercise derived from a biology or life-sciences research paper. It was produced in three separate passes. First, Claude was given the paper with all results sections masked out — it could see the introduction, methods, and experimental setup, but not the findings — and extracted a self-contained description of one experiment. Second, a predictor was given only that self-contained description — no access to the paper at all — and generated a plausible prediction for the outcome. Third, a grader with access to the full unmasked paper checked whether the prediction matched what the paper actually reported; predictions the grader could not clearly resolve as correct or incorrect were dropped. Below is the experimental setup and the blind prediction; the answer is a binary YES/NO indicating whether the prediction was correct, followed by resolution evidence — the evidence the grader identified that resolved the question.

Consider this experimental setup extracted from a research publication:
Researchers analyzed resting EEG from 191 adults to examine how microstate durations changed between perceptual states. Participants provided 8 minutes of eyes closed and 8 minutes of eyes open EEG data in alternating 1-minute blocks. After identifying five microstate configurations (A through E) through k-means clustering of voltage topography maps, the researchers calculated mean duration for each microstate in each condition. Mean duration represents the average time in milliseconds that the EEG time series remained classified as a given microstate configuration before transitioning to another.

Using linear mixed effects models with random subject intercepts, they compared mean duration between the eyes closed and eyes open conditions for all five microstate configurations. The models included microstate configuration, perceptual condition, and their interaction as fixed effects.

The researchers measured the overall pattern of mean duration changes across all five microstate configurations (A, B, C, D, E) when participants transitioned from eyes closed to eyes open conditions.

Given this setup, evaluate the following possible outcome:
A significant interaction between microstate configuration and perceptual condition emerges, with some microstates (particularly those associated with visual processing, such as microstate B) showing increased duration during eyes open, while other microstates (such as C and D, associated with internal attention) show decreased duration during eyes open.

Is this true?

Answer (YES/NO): NO